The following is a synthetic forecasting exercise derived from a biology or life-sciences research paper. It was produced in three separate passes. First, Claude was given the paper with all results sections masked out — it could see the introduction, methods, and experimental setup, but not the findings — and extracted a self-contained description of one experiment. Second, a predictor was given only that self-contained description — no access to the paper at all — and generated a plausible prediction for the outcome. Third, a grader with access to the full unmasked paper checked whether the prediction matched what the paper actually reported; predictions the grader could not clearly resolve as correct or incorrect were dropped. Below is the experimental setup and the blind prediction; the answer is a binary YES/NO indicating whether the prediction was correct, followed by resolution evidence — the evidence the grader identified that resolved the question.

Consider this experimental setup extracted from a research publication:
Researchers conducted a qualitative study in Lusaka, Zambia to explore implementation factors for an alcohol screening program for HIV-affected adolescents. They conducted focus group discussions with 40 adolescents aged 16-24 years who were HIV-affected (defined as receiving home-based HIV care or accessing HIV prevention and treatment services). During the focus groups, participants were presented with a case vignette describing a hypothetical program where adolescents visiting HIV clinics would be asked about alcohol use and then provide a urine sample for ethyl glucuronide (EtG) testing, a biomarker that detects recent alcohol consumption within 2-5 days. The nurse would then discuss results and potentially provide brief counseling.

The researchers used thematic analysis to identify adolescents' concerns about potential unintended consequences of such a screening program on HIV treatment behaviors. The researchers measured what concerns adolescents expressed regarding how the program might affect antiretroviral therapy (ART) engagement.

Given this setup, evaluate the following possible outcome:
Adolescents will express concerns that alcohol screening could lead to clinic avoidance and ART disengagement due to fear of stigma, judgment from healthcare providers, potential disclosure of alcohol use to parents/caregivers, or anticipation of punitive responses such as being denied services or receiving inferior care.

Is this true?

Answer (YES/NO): YES